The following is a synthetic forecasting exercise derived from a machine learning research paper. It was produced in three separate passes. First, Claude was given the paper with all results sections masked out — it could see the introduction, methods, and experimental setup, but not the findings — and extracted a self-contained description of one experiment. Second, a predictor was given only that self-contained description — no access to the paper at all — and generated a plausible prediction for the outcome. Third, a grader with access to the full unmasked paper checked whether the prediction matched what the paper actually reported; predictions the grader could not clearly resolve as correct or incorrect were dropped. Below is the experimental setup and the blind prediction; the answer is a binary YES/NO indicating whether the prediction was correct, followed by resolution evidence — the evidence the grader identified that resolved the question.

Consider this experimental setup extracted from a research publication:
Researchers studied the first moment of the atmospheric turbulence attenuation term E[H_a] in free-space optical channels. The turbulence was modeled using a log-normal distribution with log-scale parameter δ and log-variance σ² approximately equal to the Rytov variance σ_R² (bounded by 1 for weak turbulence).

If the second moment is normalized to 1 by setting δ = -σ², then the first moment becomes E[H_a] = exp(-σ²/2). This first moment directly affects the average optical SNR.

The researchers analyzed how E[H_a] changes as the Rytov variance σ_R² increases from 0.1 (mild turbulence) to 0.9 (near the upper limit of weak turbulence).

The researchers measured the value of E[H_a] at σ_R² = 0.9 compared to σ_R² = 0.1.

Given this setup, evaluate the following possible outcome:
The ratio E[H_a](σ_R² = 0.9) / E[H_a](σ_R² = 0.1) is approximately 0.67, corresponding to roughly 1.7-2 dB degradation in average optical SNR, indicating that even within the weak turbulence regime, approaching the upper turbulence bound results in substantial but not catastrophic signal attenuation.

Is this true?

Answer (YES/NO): YES